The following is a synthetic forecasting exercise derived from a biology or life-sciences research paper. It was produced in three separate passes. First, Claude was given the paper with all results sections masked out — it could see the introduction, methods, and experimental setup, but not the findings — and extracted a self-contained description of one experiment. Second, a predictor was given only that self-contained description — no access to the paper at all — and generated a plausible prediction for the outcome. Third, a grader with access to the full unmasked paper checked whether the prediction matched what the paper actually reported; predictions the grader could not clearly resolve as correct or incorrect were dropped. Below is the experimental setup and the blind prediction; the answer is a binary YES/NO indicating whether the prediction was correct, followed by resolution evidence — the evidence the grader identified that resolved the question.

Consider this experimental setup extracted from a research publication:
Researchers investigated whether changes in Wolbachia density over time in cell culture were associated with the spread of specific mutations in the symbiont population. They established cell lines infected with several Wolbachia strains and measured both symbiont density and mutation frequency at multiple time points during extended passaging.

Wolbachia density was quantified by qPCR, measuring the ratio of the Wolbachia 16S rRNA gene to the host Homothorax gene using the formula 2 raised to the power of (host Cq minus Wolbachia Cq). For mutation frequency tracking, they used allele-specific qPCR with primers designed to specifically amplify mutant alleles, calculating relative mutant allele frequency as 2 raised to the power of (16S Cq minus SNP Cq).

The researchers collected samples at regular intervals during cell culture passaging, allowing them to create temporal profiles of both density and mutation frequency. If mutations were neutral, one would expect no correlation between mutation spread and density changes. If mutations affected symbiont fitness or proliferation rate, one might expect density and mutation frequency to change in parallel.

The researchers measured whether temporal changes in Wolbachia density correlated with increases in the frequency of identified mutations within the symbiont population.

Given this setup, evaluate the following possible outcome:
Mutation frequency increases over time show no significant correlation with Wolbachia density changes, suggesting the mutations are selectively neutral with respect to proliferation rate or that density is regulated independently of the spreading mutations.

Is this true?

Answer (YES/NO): NO